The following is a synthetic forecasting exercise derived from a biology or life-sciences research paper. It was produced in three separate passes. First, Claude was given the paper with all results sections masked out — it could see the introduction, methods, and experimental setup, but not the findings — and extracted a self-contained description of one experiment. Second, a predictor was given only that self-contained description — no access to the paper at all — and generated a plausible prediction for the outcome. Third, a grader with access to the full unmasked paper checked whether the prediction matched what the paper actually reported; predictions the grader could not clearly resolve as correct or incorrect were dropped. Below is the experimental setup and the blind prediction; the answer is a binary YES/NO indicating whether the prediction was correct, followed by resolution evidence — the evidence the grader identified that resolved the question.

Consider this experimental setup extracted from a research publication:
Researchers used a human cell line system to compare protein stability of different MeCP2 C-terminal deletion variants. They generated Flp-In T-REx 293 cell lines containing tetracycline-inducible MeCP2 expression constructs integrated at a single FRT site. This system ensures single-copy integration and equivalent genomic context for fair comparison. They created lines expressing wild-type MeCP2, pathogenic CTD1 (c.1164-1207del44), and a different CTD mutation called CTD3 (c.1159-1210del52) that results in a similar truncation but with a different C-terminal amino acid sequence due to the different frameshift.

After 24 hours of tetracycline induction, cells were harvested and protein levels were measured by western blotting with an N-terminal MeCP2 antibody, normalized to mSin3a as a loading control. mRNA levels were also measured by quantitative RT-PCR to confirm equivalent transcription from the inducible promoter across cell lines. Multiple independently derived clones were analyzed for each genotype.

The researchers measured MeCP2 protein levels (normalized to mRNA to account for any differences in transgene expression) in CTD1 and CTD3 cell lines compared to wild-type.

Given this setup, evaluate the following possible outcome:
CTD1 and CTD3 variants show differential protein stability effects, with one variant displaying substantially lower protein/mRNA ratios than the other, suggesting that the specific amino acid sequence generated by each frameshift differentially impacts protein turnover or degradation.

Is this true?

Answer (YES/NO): YES